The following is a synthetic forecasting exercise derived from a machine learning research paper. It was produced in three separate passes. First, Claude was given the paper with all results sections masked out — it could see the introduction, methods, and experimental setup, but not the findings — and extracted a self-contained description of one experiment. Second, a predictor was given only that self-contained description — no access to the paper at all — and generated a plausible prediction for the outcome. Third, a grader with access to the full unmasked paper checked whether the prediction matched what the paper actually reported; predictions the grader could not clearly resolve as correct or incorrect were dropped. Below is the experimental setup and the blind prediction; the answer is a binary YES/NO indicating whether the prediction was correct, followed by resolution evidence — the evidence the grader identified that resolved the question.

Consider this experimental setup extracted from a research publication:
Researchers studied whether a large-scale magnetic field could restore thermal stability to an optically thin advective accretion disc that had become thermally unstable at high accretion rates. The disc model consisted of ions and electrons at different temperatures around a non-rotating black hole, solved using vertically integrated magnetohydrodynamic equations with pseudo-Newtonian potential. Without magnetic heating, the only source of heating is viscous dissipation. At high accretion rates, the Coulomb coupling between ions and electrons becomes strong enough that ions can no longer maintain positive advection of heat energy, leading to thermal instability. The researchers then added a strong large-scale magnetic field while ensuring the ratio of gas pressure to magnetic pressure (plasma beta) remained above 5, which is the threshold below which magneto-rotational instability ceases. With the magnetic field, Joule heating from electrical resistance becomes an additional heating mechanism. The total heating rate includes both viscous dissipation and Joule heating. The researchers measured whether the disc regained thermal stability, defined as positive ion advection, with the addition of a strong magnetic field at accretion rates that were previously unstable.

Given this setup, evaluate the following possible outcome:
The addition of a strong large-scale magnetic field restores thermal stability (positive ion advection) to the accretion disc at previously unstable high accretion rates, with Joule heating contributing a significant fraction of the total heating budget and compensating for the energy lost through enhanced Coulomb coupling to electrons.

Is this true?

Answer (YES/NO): YES